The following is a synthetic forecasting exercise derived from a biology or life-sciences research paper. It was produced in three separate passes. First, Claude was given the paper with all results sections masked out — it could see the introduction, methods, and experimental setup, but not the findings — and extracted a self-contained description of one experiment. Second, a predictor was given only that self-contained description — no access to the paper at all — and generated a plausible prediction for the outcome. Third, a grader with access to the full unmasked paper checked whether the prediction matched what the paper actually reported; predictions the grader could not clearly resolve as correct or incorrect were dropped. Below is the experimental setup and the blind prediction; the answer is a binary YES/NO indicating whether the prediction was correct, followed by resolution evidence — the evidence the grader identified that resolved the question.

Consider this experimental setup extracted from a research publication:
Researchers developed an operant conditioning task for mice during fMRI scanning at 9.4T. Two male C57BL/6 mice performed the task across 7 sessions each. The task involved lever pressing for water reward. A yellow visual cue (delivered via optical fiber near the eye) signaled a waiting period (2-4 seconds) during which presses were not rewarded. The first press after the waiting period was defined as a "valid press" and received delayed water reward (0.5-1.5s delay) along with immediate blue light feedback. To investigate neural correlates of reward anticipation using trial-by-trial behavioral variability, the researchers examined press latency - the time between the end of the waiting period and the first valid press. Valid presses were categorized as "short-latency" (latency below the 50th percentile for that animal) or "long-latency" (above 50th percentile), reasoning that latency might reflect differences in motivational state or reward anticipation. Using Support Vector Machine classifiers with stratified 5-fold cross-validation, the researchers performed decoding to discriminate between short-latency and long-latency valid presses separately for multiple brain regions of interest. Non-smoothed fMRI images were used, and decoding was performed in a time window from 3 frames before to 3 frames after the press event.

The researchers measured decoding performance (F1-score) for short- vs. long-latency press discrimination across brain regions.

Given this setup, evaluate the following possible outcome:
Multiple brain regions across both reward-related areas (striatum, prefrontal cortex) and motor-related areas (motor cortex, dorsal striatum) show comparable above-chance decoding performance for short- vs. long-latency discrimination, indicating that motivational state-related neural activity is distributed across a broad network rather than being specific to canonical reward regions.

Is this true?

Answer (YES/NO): NO